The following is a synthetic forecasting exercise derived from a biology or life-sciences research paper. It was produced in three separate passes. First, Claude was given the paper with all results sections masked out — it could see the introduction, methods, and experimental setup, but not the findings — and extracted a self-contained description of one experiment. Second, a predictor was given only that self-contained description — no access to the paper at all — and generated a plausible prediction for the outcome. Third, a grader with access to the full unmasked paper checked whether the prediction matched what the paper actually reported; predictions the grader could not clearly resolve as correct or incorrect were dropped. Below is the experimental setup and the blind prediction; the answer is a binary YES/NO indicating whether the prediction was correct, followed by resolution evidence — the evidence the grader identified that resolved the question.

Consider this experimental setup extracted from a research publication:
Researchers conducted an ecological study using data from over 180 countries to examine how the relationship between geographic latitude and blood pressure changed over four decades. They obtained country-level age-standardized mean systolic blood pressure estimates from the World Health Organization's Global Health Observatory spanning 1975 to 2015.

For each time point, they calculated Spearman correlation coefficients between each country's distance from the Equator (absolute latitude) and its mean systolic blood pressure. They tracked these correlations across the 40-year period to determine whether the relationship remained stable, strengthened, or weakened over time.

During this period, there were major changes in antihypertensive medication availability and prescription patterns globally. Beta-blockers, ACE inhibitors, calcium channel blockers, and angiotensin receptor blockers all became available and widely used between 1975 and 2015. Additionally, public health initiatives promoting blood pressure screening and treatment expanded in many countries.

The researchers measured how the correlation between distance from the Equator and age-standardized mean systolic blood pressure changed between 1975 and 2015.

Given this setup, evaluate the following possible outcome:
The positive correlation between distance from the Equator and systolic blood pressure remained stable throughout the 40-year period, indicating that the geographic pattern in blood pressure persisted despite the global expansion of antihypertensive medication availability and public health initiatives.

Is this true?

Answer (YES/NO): NO